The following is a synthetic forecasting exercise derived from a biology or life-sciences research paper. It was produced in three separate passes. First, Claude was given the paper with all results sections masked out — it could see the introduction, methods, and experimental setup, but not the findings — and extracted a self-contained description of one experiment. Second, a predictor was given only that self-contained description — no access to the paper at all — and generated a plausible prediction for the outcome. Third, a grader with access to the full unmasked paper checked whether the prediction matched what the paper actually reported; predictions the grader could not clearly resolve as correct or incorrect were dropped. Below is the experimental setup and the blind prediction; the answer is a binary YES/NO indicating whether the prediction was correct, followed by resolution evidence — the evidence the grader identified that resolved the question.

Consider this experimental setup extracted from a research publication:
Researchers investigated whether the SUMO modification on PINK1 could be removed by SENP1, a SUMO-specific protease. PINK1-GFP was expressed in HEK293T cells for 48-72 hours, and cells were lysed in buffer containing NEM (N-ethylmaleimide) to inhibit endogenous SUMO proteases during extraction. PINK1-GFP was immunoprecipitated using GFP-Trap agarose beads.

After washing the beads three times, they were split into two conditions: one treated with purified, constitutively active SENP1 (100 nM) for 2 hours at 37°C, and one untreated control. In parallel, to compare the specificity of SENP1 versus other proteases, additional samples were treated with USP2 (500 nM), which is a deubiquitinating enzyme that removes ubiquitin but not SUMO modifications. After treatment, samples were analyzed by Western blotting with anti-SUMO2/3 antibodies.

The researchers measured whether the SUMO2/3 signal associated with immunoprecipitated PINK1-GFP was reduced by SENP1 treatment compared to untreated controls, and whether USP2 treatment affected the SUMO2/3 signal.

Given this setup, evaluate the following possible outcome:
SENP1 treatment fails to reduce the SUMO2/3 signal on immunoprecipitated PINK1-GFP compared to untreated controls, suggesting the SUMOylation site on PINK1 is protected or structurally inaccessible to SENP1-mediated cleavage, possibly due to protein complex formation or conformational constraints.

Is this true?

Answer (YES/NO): NO